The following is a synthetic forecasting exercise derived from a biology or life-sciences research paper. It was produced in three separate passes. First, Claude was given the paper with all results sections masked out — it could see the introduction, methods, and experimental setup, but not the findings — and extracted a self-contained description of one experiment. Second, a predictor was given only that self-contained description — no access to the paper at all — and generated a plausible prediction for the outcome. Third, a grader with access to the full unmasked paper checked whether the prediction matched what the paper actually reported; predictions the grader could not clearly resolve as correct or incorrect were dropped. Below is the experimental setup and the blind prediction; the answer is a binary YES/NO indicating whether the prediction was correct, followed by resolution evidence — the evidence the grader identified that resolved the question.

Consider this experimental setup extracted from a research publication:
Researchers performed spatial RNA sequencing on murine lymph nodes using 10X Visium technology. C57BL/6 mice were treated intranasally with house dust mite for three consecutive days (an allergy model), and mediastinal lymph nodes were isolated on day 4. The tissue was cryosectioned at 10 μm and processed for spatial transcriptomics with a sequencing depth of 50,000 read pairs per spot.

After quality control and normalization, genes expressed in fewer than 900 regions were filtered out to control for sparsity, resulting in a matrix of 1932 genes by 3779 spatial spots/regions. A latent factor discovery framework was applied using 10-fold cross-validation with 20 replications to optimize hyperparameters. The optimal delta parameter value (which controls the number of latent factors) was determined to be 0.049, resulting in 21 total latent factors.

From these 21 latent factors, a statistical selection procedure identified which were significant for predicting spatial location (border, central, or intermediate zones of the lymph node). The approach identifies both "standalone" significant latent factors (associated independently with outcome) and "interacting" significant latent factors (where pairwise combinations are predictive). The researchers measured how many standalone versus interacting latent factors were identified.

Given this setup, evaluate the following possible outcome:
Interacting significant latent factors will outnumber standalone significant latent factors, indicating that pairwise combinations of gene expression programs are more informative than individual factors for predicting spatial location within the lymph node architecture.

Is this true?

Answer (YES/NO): YES